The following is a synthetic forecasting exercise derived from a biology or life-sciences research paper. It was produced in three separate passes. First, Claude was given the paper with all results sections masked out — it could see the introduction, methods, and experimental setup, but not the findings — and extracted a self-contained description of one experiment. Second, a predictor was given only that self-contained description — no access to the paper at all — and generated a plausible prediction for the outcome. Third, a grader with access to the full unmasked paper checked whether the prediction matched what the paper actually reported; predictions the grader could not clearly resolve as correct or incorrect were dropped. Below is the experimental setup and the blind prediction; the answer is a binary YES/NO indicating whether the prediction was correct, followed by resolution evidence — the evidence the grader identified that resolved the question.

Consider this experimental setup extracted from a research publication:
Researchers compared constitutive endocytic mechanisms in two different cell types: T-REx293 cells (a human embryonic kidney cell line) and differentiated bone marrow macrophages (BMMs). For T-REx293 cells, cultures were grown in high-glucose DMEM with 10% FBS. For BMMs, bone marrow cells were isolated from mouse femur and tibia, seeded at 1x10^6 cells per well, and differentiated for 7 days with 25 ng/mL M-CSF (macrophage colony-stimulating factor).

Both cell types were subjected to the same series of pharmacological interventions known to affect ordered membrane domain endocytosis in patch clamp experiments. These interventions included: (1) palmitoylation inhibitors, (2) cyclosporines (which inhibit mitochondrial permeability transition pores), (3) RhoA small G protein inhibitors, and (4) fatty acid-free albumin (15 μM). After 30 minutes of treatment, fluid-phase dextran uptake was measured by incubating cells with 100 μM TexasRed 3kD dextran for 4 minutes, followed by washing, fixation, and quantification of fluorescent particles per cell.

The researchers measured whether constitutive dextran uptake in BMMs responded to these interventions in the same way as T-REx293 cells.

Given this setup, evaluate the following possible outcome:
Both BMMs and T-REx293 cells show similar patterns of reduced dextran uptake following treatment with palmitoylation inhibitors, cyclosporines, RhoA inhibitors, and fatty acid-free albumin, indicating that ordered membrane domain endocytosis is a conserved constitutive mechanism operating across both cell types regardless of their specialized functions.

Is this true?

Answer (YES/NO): NO